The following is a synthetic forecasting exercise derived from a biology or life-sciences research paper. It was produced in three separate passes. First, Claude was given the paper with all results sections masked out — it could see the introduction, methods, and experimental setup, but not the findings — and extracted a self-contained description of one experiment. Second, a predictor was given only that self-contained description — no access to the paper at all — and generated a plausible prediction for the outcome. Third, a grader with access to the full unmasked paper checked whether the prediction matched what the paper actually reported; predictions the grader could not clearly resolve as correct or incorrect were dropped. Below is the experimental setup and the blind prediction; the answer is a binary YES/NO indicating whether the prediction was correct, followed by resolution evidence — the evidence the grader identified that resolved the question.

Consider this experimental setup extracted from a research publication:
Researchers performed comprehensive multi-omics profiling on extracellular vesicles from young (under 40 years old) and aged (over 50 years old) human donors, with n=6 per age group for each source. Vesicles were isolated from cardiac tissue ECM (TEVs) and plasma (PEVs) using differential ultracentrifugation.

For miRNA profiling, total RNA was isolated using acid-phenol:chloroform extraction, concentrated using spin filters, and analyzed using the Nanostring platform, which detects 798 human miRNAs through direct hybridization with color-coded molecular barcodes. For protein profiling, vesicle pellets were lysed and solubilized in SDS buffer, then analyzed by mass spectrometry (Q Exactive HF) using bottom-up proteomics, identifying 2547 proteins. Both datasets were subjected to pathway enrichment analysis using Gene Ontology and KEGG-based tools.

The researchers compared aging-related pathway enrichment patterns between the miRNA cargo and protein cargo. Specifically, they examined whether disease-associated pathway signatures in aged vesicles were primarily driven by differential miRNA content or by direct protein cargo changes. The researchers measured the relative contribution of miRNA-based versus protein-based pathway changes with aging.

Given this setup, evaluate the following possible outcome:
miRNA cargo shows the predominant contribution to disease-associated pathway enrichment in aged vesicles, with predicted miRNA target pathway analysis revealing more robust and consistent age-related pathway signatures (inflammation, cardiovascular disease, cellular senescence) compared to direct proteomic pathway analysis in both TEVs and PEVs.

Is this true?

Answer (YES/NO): NO